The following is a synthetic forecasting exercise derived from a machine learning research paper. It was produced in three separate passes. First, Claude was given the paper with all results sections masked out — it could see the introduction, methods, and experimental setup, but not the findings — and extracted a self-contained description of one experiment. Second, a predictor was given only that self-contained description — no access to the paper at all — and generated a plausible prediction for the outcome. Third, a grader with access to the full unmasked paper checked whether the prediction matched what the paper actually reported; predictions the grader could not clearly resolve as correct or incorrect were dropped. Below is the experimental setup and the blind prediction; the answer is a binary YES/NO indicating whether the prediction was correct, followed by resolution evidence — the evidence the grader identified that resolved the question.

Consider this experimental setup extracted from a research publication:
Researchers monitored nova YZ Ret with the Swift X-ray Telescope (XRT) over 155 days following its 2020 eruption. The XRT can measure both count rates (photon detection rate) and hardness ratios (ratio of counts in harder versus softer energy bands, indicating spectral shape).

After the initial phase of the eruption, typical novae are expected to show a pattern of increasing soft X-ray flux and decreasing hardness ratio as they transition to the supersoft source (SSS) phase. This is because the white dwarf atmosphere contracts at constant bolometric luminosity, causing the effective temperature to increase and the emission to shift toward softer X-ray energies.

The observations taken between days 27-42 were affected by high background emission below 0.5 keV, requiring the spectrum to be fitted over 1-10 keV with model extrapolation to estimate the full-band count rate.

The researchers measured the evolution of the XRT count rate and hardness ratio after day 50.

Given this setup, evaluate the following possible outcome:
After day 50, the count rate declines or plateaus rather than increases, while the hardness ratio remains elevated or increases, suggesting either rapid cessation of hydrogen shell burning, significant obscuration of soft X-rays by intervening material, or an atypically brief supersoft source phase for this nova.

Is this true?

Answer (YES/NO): NO